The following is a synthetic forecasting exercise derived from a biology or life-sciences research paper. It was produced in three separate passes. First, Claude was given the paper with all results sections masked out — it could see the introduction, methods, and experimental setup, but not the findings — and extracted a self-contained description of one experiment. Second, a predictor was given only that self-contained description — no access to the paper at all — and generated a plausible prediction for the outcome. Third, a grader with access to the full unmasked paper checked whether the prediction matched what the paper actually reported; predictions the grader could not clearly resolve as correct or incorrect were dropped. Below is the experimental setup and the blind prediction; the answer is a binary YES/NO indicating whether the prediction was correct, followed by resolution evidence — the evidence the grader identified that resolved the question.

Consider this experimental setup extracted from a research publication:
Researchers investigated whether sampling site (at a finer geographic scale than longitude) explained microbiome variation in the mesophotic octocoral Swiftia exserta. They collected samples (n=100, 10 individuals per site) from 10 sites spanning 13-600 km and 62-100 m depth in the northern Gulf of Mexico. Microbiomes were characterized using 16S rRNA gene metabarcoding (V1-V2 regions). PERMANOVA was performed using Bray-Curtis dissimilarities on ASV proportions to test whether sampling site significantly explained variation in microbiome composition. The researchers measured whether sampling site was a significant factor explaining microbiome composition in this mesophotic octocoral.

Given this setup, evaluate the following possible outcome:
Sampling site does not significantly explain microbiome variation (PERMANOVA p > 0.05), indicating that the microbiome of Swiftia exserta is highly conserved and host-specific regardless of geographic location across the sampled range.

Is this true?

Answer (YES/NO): NO